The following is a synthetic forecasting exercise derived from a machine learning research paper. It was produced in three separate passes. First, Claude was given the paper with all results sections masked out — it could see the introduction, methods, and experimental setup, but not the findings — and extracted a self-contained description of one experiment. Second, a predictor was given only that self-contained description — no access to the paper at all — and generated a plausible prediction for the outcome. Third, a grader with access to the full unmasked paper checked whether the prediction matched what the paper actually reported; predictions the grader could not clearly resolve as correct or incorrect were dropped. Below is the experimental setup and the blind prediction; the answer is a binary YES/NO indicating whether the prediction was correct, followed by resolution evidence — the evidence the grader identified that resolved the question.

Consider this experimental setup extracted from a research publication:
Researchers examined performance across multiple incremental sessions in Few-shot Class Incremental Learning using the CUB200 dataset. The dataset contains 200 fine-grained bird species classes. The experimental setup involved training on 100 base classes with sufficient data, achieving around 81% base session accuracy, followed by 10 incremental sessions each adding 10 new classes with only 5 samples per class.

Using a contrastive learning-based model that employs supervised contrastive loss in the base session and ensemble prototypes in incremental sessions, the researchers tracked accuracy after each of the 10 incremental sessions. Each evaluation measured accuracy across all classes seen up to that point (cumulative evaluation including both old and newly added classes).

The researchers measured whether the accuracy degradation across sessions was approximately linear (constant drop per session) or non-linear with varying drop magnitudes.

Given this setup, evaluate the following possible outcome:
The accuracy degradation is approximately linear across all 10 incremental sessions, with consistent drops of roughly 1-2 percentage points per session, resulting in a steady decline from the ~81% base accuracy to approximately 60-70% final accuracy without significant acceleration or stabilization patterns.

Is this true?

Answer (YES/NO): NO